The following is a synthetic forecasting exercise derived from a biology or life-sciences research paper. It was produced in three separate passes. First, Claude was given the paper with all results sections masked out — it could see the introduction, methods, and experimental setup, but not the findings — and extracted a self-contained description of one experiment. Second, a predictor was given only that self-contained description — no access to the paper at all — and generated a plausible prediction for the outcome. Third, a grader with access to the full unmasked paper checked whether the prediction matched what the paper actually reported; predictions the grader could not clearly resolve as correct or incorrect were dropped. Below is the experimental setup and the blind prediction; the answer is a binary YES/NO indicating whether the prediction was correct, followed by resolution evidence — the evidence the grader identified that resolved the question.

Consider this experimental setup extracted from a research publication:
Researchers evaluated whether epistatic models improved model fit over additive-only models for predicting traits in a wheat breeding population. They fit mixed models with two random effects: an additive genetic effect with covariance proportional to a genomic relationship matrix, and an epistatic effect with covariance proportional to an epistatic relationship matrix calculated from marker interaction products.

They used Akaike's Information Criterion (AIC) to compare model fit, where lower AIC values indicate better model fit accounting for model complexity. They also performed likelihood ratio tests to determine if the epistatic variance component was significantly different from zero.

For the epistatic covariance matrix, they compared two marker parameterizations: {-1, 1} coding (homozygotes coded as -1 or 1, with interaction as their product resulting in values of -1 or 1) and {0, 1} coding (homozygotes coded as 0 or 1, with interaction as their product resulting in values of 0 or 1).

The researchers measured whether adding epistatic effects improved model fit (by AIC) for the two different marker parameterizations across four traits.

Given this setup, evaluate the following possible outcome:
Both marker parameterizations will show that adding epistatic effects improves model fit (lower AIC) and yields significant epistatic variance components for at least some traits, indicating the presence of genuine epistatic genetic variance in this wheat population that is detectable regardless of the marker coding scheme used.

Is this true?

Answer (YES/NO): NO